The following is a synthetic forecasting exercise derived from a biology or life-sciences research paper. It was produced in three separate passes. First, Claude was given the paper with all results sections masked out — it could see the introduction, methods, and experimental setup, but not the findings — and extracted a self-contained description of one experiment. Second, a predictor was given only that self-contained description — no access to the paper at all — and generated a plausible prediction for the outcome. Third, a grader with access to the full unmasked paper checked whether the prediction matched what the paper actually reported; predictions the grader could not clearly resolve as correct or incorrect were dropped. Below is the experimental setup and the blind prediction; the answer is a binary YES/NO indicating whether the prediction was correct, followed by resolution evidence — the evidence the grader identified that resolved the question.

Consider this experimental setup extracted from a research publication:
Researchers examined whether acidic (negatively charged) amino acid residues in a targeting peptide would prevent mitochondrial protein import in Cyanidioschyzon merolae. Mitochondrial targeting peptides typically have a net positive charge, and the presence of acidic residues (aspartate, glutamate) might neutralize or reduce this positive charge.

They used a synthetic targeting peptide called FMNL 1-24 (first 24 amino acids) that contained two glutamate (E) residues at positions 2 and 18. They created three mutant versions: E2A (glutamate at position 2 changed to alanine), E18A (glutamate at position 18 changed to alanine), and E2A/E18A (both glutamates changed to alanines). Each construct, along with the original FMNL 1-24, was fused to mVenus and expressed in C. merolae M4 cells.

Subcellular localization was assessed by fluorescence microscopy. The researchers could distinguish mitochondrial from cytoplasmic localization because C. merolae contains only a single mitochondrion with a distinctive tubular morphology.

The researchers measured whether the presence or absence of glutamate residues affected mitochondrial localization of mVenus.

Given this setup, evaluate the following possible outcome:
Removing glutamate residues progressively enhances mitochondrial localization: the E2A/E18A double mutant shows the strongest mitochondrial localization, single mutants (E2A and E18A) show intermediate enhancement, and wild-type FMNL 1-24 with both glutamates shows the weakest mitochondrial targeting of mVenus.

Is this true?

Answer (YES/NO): NO